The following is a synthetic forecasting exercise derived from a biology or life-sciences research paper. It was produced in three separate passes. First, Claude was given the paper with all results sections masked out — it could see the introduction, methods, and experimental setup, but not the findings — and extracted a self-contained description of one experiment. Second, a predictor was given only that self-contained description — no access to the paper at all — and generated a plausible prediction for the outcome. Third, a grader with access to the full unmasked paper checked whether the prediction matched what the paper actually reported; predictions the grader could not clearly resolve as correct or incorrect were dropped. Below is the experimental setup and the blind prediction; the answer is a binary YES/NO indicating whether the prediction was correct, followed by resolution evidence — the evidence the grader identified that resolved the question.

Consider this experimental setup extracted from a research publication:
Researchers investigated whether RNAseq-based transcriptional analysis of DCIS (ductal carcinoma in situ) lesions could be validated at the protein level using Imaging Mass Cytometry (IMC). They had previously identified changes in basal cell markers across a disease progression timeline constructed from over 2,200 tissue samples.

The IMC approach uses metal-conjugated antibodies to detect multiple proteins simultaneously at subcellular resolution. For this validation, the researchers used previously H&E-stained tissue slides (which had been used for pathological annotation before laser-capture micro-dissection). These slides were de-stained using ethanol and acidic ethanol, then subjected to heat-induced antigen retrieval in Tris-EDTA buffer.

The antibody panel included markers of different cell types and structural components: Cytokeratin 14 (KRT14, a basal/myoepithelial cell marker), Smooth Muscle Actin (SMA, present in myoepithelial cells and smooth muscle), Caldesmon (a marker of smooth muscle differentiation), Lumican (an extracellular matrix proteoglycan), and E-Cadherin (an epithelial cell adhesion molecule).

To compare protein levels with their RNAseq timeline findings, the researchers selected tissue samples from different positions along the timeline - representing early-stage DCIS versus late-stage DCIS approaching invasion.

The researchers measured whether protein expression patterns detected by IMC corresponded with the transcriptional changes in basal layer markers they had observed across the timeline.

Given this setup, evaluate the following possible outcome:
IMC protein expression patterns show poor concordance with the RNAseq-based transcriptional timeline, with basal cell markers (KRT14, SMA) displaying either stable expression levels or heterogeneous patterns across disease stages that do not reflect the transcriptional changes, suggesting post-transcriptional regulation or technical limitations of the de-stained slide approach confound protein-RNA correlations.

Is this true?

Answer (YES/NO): NO